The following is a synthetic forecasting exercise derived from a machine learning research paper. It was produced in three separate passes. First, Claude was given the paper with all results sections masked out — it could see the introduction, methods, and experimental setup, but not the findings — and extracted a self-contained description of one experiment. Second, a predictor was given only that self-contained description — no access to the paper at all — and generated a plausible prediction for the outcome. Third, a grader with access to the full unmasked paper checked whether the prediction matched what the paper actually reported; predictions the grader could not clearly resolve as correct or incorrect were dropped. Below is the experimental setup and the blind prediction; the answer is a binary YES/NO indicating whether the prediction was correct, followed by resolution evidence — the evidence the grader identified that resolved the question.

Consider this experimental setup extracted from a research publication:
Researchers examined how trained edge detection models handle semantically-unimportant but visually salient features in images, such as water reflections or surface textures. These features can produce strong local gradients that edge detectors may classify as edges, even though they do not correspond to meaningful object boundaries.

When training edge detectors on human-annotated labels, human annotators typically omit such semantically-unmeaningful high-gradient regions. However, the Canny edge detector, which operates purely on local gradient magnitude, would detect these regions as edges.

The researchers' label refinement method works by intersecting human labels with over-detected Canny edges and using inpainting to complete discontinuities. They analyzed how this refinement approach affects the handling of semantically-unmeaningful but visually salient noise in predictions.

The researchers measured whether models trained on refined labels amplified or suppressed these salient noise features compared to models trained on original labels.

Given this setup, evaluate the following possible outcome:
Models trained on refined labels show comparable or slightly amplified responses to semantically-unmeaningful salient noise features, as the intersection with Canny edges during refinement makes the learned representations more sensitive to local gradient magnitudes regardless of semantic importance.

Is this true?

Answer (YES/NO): YES